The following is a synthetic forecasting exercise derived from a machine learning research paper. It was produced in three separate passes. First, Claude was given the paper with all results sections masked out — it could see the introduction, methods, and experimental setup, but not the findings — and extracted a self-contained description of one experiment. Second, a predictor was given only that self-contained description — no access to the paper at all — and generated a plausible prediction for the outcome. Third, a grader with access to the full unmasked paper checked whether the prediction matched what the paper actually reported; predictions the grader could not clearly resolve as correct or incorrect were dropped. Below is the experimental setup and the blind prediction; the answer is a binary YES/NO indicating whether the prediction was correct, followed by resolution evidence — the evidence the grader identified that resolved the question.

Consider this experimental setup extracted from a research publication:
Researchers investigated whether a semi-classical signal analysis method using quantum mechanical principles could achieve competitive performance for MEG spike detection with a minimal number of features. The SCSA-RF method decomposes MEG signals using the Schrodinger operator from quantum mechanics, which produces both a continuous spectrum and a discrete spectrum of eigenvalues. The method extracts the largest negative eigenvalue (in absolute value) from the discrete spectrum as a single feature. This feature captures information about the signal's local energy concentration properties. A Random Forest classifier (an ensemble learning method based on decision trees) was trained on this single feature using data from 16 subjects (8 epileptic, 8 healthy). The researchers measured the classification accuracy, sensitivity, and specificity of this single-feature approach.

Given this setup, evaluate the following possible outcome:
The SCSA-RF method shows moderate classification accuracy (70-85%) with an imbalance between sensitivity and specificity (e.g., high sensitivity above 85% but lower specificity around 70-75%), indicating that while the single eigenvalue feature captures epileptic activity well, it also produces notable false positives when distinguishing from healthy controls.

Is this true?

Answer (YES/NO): NO